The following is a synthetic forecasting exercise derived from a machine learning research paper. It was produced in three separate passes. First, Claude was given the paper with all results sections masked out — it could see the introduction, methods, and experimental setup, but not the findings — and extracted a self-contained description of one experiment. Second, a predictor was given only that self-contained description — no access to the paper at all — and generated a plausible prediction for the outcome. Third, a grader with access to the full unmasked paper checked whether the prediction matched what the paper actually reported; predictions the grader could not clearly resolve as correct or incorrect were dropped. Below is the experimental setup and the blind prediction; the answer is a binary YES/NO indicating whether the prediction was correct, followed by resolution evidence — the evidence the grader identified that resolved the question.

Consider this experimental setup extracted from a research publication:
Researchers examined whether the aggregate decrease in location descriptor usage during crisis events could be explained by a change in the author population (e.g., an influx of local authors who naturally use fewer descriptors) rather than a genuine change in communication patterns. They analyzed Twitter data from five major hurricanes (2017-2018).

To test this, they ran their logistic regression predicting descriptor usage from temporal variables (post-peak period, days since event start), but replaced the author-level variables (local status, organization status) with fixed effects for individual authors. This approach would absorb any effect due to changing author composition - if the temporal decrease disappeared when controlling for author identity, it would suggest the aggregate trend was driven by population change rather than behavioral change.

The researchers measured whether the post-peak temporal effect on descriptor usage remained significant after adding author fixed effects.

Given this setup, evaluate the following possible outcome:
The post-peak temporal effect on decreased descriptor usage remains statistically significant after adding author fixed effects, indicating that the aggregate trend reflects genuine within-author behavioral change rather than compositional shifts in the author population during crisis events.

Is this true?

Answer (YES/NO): YES